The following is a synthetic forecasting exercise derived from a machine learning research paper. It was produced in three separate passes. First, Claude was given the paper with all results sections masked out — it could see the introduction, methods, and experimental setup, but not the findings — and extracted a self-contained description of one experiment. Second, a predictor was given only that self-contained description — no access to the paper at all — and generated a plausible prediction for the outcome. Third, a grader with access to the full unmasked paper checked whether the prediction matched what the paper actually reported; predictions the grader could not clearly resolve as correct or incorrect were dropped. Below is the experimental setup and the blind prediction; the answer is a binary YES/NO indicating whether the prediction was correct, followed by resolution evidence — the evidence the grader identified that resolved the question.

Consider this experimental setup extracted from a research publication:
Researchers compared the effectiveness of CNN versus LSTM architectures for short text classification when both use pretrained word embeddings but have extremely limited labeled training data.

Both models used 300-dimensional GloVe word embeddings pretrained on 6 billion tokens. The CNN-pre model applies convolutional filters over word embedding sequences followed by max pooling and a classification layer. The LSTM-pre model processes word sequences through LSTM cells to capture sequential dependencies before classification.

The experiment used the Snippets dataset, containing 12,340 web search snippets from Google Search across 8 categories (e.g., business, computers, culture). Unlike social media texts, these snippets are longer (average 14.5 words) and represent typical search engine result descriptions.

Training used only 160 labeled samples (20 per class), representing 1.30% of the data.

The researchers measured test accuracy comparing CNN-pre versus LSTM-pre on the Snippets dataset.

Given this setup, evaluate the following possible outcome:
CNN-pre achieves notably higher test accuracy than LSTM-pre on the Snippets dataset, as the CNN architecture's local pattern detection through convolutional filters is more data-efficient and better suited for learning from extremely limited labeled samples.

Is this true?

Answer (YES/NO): NO